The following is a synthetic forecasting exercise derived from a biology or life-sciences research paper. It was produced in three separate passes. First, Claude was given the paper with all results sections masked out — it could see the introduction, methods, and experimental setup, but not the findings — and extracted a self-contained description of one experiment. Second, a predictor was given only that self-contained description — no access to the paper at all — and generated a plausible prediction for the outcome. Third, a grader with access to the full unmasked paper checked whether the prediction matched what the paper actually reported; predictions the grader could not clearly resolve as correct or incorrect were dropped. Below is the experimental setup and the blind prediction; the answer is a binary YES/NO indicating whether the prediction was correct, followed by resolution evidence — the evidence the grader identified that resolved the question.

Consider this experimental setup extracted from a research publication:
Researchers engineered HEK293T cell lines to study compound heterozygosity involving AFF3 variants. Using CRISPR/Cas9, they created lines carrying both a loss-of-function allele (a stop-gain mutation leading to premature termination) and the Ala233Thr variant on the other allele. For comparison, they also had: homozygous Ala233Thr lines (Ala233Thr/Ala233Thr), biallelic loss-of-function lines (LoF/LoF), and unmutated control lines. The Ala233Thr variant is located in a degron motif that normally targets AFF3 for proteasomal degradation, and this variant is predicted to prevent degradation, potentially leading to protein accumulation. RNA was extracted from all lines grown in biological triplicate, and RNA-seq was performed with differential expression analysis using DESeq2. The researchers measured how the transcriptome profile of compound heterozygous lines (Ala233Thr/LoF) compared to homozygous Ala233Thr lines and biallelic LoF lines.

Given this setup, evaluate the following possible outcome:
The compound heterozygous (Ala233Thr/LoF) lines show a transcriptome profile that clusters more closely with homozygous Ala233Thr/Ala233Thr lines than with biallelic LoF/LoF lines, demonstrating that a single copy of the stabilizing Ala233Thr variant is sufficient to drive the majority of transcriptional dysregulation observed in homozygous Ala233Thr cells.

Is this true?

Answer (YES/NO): NO